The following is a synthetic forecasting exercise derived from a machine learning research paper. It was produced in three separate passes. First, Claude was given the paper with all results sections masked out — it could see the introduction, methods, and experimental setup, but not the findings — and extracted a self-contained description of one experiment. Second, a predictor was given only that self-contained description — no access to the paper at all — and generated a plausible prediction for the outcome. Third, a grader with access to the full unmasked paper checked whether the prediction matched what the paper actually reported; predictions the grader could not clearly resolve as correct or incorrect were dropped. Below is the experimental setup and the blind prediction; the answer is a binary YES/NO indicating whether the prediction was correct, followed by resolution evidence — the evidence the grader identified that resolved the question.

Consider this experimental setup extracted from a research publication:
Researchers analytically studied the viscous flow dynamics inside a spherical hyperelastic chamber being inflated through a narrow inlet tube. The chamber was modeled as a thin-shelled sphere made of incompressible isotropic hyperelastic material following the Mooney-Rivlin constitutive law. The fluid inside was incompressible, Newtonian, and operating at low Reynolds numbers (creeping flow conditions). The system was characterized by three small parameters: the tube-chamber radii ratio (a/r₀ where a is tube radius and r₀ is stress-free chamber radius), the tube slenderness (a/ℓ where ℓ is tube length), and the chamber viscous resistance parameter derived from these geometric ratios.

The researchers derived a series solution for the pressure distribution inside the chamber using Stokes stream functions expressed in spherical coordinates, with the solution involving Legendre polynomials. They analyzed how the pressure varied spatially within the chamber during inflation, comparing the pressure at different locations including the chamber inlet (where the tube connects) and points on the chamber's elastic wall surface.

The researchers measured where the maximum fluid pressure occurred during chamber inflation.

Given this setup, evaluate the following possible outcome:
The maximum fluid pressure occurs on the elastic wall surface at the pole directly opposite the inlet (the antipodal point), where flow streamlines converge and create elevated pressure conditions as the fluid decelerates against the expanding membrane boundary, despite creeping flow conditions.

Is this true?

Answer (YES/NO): NO